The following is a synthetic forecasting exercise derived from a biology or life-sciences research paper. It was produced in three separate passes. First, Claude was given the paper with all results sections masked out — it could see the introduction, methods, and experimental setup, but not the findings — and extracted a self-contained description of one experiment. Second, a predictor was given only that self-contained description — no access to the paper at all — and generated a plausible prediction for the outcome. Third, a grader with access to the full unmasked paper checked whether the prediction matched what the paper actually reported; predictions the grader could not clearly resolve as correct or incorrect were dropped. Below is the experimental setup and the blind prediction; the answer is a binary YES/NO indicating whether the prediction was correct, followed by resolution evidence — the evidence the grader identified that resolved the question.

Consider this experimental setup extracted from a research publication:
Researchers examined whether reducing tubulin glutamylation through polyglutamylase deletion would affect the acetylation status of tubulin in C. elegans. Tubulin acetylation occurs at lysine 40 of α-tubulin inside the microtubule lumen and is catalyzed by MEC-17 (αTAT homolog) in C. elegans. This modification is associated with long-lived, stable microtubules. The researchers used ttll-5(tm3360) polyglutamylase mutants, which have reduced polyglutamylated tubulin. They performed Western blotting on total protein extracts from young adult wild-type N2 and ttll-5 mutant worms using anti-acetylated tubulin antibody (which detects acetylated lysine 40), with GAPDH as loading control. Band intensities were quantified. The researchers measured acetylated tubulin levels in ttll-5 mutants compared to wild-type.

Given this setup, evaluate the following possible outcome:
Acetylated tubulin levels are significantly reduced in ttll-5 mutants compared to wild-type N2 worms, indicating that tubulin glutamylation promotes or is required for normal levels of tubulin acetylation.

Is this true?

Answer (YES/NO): NO